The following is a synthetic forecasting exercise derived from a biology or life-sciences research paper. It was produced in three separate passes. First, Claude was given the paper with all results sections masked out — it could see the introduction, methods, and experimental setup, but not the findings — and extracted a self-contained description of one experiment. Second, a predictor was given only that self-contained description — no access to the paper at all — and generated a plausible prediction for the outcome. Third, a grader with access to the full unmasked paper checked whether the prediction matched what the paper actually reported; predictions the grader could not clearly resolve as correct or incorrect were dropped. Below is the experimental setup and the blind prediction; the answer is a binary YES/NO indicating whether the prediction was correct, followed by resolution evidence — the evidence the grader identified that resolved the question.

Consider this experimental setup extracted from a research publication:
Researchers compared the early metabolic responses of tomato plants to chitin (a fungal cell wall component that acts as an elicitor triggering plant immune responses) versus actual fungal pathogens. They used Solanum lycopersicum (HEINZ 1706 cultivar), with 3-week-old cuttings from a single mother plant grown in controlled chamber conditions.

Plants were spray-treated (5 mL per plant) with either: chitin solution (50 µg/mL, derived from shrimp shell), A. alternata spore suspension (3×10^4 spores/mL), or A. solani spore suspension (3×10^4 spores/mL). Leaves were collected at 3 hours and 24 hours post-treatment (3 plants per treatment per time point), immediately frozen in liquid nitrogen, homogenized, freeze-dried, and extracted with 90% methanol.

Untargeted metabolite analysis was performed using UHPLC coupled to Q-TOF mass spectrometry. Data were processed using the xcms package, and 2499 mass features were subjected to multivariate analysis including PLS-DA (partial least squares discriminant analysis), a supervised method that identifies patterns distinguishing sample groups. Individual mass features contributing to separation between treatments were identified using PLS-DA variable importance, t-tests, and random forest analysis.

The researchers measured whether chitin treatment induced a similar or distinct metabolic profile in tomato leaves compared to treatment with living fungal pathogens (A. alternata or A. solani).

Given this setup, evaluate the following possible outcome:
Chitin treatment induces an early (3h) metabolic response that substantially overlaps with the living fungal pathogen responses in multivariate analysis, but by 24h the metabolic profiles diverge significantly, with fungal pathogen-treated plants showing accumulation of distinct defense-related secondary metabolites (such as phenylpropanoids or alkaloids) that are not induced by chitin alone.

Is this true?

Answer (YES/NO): NO